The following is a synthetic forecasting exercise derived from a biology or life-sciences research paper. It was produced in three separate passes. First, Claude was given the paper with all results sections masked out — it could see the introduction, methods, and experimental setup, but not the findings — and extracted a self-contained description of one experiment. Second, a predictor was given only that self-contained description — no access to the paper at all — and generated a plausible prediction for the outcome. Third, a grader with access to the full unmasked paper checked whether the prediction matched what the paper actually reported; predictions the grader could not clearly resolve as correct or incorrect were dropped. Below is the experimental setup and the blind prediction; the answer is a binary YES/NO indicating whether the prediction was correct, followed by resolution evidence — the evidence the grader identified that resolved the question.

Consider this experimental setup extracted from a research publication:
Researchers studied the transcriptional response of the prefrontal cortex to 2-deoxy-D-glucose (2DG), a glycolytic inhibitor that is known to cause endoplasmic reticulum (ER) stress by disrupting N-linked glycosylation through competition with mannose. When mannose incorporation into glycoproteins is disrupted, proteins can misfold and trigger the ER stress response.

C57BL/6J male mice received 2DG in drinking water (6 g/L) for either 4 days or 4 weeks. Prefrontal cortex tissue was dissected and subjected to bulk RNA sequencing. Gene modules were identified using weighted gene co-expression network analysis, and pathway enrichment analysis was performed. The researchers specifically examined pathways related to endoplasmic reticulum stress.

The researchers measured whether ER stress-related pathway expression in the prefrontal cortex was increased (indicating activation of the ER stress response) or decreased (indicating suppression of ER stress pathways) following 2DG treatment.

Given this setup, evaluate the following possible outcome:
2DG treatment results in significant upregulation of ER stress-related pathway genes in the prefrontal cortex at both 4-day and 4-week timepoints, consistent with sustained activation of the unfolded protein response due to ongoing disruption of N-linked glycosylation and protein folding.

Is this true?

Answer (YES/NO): NO